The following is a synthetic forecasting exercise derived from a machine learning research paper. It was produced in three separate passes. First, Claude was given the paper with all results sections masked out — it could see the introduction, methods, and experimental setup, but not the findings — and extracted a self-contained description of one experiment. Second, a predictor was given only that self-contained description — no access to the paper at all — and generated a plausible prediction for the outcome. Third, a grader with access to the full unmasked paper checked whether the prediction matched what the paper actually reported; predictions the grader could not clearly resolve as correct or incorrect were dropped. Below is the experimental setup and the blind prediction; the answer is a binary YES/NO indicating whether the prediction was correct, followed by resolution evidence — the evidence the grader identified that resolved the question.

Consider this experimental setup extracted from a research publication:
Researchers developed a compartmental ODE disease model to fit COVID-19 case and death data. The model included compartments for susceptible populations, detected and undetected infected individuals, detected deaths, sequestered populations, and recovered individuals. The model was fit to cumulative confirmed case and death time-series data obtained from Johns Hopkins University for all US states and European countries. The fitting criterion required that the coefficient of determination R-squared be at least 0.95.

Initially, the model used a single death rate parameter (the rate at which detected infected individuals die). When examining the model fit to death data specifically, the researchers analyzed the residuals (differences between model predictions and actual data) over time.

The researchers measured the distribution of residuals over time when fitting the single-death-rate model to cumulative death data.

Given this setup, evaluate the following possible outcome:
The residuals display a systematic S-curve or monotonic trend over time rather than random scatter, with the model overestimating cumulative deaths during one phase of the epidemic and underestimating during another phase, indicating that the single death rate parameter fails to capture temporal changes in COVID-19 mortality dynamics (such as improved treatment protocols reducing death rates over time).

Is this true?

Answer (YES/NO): YES